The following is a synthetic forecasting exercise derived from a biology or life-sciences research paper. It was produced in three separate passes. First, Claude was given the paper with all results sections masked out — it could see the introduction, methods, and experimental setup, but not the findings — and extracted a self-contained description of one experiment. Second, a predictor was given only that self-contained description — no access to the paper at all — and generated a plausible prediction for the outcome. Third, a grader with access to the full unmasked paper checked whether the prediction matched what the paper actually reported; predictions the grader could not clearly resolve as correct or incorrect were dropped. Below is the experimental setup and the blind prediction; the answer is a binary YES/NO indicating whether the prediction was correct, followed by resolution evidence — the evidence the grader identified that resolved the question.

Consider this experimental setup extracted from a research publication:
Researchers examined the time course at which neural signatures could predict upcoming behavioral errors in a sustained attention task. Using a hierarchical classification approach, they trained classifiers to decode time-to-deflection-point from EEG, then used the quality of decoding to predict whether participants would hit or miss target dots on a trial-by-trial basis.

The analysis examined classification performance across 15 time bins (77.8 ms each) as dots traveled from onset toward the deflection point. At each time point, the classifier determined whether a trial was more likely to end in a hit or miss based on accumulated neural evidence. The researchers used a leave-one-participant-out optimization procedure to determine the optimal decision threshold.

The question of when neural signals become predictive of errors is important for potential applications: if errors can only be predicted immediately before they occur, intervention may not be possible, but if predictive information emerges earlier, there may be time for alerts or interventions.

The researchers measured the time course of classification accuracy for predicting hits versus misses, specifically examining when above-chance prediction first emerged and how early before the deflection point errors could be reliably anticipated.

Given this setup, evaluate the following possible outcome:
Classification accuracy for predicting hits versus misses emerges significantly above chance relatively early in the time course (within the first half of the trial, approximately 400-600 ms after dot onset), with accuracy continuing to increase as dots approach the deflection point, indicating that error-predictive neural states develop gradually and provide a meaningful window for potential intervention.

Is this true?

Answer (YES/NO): NO